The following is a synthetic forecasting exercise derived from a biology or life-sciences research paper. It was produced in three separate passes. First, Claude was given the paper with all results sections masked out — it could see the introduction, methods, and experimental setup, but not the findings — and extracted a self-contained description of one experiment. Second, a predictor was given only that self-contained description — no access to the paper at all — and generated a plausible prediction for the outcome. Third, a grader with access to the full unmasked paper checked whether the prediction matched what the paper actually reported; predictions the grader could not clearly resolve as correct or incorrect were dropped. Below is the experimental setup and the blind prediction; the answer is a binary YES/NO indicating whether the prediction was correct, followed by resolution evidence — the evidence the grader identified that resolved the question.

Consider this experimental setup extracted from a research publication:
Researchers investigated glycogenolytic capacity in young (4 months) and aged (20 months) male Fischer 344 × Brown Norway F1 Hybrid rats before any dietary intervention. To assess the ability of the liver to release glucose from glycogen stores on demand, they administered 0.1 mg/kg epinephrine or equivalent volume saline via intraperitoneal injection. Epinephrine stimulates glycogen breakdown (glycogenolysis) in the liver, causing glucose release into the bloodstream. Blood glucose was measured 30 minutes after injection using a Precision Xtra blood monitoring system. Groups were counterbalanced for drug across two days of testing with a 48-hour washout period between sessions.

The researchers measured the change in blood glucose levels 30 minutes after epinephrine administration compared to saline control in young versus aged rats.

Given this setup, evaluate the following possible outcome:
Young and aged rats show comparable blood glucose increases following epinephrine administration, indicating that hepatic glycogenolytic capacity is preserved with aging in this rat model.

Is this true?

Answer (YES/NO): YES